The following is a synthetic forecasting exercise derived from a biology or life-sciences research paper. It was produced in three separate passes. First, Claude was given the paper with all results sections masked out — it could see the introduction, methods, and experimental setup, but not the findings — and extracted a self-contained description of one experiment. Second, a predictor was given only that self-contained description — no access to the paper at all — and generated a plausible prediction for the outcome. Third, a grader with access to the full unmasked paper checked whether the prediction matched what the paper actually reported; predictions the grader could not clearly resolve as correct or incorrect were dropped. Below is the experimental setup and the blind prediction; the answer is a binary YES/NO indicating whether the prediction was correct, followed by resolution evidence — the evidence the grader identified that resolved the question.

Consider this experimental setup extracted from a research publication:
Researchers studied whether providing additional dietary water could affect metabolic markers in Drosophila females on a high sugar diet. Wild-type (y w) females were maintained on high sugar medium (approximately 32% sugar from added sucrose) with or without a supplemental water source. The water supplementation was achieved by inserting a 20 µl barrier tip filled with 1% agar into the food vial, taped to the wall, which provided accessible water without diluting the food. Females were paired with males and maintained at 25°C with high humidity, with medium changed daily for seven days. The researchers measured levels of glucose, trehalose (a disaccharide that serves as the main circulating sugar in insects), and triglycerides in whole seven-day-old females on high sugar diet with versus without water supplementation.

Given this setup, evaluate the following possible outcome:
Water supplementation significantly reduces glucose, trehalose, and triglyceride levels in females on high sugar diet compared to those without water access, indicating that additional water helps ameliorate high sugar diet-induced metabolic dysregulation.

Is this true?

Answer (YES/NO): NO